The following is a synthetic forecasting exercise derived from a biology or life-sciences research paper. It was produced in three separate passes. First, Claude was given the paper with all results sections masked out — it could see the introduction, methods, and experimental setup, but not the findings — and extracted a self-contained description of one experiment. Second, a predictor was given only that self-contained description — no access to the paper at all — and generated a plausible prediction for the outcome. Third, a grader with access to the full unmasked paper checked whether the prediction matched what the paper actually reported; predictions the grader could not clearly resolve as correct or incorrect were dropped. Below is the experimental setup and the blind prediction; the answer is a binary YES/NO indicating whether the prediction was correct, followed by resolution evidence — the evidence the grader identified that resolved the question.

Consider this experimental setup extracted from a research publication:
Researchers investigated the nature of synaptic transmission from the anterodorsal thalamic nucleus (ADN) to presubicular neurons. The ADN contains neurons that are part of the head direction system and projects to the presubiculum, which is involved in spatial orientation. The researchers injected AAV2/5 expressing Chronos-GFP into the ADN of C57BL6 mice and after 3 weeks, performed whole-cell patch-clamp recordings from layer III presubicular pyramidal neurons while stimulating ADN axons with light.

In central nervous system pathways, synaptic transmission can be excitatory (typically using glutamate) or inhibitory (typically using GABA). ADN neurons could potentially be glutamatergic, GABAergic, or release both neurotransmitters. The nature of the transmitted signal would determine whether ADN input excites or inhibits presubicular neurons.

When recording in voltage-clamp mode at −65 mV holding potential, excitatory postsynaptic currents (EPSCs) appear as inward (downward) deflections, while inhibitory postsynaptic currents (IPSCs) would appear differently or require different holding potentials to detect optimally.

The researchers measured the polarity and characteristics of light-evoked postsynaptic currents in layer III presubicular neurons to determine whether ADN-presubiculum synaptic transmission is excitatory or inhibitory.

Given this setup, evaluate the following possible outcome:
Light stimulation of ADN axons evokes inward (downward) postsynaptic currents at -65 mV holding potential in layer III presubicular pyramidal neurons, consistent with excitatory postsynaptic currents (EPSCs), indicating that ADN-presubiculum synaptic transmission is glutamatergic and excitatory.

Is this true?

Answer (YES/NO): YES